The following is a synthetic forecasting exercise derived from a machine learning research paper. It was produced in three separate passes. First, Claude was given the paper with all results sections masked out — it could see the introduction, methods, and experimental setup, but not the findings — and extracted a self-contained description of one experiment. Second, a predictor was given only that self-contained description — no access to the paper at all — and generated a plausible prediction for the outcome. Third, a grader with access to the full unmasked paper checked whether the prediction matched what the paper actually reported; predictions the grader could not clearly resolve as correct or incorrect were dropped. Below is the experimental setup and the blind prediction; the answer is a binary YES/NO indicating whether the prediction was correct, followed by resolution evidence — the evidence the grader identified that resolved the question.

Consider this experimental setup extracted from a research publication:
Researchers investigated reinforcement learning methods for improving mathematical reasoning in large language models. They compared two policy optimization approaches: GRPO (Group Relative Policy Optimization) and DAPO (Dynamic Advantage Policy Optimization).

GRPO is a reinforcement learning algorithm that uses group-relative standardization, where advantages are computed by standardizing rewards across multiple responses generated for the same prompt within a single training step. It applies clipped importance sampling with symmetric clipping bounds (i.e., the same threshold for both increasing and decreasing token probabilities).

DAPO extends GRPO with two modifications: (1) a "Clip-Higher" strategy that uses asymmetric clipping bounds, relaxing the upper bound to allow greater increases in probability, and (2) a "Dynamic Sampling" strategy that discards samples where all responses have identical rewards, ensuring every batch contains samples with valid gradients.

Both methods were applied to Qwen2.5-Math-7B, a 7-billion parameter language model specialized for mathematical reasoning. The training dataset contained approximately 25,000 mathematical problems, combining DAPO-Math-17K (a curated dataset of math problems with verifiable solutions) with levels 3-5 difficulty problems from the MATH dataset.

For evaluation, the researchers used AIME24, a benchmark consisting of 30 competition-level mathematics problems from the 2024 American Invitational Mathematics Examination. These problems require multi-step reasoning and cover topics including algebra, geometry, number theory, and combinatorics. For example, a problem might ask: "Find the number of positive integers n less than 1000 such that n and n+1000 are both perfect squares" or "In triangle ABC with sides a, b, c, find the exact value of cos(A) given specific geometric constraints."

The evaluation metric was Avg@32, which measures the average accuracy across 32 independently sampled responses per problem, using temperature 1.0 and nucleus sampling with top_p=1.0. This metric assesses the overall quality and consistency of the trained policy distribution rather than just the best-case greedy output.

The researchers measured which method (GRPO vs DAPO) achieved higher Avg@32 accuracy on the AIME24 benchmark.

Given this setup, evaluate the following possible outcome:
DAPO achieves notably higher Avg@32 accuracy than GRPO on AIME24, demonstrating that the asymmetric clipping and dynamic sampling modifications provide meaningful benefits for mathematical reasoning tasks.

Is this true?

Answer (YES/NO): NO